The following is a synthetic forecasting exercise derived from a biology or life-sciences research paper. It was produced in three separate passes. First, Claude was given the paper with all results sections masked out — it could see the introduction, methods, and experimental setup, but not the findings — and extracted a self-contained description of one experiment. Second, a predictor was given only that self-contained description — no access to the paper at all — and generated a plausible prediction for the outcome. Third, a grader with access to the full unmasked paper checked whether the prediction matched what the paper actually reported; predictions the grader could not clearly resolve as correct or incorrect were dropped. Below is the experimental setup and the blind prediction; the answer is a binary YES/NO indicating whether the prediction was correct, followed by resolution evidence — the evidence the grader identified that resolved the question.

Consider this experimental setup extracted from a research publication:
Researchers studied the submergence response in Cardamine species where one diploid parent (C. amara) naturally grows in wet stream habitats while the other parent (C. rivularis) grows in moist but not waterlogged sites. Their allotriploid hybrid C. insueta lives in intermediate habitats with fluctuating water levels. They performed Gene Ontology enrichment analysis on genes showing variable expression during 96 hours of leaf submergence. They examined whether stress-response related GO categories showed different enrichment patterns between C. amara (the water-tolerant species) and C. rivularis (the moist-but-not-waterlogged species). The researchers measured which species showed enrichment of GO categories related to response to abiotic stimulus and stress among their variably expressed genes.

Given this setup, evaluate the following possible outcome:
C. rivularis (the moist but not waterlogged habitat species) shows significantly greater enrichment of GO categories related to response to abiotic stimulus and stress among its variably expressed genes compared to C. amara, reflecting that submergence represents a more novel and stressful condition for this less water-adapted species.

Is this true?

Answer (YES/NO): NO